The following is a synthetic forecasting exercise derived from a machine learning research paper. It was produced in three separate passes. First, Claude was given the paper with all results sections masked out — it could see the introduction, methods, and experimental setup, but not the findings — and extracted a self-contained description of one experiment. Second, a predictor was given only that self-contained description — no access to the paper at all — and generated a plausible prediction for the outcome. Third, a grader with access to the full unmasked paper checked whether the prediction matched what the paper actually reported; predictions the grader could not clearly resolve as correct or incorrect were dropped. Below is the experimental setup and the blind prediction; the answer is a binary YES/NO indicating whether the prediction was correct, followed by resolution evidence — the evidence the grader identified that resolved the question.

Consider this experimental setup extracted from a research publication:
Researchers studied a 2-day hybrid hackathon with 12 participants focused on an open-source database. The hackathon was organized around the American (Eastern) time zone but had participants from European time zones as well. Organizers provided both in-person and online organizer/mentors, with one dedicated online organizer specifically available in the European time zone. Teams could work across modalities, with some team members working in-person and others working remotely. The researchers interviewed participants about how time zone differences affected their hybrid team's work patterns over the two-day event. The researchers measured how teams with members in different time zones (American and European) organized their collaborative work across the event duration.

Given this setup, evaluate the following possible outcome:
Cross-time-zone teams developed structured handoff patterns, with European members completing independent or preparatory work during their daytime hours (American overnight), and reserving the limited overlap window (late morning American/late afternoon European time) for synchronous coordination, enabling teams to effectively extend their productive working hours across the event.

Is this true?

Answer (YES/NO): NO